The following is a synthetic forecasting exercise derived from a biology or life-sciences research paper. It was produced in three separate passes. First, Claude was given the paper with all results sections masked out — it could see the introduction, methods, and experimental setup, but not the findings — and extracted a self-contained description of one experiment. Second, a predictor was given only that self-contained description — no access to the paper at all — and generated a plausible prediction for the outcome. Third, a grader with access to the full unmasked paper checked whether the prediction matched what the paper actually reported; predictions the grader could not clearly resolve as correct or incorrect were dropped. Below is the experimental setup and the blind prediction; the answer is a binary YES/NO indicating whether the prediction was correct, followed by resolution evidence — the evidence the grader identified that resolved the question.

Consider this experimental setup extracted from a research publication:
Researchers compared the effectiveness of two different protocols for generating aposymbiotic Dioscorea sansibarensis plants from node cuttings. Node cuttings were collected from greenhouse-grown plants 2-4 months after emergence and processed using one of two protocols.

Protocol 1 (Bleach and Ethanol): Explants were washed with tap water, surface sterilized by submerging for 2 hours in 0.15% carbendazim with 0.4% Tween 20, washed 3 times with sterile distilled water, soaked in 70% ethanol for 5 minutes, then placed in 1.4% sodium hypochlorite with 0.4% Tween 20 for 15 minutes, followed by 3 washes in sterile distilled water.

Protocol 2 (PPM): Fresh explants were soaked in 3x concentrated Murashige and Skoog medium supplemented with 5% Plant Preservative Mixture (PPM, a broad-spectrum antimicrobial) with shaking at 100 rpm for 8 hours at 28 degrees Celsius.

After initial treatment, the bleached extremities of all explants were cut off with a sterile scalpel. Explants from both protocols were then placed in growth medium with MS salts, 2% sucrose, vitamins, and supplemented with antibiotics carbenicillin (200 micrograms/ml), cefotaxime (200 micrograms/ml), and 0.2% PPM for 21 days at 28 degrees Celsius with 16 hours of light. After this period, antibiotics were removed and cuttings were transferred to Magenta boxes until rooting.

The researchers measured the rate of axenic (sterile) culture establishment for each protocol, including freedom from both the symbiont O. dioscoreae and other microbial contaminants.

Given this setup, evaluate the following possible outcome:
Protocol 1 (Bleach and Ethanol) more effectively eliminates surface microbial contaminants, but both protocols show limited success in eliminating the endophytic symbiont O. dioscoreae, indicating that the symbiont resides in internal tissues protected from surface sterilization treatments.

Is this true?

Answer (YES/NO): NO